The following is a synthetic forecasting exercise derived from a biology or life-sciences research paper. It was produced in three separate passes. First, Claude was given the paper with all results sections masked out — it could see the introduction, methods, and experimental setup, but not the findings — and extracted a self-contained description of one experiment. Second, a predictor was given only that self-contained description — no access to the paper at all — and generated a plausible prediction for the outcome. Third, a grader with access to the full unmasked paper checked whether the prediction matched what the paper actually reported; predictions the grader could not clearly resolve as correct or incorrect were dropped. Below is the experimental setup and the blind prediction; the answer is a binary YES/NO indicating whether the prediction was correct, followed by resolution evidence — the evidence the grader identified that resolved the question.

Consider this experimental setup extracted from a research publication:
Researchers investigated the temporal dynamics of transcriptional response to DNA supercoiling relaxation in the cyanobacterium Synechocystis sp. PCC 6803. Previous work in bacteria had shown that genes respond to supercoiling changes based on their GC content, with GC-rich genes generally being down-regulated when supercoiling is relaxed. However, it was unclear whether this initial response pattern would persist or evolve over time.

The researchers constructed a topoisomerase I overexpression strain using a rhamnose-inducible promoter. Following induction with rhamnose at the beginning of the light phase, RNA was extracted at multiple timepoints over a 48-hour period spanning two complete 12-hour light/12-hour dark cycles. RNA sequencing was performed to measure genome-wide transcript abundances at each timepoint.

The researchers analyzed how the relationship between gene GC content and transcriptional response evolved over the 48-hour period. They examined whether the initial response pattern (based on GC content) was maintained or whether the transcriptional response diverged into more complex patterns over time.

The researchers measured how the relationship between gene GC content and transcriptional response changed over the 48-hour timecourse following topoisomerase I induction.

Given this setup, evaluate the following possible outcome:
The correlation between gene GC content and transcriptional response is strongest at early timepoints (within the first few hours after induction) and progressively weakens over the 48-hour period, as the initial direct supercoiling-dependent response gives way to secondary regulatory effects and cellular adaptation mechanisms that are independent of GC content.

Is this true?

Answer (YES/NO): NO